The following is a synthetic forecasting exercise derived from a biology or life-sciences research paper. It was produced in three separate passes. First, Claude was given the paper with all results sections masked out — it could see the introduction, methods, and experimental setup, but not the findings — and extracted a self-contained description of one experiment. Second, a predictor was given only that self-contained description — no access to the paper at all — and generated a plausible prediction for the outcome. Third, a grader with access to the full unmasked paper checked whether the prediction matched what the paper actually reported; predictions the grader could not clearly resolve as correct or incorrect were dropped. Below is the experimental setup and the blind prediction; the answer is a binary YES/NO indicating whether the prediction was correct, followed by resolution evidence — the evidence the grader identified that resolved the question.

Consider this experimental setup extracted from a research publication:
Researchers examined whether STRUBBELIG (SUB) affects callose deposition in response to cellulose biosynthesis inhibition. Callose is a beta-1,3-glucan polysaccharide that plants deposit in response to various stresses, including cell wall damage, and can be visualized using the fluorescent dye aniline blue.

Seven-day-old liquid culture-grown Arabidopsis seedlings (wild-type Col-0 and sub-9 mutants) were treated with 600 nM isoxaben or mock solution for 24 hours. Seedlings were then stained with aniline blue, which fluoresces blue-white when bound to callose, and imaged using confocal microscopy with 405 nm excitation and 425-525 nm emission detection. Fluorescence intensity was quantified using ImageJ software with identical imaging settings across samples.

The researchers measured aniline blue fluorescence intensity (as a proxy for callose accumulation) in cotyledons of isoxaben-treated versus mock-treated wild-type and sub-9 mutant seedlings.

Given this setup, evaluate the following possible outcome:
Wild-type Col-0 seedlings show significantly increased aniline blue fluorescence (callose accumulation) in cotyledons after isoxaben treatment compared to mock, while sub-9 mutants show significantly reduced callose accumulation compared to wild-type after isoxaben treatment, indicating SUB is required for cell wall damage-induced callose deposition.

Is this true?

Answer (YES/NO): YES